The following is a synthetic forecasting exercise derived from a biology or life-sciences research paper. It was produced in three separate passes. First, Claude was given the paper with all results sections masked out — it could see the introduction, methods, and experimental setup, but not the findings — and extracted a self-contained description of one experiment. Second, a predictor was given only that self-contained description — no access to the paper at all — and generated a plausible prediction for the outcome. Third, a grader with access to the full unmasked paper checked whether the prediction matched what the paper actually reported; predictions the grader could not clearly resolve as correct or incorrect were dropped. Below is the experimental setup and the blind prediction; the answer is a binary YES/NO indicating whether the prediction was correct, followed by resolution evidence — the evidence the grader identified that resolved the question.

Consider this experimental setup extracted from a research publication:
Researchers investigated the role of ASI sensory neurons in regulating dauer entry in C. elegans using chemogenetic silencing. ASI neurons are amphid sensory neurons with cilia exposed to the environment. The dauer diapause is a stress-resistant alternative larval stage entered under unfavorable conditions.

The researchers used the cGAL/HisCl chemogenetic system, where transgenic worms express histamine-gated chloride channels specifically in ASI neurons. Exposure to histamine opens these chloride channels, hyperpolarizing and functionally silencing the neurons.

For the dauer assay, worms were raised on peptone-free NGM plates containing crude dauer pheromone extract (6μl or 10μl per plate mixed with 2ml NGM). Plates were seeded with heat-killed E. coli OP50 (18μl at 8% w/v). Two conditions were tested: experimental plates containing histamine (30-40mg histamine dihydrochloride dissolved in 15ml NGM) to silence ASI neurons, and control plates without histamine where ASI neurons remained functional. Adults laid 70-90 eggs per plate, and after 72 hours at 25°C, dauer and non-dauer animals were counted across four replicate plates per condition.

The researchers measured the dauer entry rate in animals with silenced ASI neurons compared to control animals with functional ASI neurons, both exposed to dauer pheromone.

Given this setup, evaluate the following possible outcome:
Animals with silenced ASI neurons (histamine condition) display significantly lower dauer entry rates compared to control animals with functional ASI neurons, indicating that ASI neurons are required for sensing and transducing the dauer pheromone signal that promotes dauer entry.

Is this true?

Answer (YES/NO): NO